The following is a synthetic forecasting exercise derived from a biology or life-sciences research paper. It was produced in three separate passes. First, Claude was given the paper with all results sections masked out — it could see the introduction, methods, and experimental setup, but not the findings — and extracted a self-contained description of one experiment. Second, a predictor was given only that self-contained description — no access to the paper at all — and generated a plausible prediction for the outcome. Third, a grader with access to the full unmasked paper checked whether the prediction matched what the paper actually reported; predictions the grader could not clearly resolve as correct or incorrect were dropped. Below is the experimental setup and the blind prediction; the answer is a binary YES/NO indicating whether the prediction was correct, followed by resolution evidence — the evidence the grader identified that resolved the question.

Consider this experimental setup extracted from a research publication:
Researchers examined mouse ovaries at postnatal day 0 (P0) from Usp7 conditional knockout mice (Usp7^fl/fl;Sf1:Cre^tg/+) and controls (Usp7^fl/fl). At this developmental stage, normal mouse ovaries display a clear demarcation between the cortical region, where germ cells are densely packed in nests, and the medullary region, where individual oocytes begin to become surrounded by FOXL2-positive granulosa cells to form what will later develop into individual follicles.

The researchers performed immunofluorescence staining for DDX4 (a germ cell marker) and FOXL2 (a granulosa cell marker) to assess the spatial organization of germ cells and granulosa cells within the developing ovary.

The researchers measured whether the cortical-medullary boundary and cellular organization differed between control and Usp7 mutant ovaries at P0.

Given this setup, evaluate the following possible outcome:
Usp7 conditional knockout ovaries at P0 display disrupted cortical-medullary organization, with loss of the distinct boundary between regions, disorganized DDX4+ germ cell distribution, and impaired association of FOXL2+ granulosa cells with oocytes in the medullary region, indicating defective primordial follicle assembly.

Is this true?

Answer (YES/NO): YES